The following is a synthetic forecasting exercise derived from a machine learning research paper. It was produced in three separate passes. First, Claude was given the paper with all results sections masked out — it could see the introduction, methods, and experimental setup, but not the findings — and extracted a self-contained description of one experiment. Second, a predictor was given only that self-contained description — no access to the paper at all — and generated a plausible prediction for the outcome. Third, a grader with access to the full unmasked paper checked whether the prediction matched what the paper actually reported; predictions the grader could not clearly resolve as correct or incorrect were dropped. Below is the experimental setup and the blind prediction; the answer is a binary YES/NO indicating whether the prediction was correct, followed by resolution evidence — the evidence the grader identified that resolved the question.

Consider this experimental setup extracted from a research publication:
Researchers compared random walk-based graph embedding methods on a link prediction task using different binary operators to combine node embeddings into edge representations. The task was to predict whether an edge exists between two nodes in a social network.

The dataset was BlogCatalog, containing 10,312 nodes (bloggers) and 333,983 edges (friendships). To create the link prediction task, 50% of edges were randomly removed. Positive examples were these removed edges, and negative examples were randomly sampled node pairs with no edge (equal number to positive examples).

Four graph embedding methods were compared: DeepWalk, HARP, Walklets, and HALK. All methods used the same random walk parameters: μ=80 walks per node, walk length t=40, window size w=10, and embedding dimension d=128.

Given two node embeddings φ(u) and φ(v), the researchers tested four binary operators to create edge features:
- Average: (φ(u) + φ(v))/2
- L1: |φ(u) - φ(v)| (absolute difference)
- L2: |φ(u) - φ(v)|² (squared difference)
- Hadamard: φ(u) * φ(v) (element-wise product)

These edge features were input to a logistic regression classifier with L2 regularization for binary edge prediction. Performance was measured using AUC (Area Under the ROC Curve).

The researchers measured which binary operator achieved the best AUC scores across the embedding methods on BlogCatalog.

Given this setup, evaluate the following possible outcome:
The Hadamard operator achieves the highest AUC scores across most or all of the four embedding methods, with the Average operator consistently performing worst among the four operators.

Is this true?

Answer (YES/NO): NO